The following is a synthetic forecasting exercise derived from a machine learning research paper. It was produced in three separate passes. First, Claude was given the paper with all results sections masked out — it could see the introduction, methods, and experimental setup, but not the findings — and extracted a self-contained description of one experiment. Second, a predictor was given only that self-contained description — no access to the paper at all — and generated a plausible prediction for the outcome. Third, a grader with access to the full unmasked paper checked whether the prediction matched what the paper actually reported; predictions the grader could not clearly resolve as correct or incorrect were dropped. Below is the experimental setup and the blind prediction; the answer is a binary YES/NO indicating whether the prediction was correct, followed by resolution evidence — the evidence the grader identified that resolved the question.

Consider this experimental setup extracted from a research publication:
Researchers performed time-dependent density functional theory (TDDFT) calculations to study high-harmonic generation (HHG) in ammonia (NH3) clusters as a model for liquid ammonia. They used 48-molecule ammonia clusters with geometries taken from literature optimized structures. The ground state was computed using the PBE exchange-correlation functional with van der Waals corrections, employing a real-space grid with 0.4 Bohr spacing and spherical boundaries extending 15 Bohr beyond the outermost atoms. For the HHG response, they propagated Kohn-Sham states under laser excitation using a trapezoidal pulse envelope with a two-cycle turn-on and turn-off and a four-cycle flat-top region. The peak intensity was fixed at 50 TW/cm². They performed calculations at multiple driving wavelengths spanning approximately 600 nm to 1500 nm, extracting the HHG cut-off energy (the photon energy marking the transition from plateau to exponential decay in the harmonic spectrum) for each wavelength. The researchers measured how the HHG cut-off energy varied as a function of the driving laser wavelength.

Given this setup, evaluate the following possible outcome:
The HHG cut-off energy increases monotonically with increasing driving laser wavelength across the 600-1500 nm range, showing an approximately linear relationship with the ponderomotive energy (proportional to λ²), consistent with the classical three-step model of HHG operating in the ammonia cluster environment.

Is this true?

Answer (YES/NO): NO